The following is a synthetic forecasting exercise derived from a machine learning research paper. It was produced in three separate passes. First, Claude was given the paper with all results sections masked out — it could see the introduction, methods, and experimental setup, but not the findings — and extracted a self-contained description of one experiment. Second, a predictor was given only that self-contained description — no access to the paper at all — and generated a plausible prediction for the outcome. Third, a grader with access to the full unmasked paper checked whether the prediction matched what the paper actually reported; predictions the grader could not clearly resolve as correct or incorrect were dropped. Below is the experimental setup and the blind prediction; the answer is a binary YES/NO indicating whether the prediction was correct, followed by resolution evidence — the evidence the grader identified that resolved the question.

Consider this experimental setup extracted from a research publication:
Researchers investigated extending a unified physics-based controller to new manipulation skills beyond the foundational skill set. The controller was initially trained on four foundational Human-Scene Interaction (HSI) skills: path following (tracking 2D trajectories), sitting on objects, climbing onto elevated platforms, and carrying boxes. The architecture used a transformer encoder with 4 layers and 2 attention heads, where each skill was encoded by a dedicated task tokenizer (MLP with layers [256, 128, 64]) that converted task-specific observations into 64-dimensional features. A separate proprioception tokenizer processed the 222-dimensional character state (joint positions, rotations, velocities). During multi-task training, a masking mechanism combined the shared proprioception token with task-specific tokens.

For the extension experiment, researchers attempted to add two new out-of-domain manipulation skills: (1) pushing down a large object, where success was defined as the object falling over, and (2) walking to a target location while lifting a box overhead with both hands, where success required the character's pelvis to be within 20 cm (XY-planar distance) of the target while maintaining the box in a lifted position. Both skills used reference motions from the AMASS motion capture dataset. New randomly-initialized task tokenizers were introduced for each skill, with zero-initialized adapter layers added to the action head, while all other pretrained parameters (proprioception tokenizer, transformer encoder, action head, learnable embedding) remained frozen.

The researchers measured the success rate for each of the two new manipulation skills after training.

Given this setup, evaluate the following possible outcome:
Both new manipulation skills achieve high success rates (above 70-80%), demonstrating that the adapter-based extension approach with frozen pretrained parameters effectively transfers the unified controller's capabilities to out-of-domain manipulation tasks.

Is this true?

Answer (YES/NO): YES